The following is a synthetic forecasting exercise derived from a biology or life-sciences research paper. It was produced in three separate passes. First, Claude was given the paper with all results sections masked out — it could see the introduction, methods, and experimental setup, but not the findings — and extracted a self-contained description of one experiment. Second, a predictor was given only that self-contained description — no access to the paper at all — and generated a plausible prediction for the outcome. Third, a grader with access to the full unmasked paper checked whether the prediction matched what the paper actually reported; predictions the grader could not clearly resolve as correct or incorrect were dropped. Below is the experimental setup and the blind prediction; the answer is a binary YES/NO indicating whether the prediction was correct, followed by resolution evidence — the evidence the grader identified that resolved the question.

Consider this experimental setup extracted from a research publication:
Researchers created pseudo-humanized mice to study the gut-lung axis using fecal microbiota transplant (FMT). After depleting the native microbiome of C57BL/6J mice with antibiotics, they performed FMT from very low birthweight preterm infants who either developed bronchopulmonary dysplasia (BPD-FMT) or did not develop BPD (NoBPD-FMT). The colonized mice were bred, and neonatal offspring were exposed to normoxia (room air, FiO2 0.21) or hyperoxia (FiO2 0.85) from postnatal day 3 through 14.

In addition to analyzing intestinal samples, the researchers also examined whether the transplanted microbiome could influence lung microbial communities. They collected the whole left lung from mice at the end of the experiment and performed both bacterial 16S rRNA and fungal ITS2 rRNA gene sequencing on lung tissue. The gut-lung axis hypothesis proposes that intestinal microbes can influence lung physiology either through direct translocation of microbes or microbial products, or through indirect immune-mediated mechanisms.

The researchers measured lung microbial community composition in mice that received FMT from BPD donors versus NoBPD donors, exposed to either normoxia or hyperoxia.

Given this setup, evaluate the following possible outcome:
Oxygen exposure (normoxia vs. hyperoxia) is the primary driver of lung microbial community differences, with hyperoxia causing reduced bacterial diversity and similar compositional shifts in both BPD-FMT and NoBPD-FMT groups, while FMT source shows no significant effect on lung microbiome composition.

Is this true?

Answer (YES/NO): NO